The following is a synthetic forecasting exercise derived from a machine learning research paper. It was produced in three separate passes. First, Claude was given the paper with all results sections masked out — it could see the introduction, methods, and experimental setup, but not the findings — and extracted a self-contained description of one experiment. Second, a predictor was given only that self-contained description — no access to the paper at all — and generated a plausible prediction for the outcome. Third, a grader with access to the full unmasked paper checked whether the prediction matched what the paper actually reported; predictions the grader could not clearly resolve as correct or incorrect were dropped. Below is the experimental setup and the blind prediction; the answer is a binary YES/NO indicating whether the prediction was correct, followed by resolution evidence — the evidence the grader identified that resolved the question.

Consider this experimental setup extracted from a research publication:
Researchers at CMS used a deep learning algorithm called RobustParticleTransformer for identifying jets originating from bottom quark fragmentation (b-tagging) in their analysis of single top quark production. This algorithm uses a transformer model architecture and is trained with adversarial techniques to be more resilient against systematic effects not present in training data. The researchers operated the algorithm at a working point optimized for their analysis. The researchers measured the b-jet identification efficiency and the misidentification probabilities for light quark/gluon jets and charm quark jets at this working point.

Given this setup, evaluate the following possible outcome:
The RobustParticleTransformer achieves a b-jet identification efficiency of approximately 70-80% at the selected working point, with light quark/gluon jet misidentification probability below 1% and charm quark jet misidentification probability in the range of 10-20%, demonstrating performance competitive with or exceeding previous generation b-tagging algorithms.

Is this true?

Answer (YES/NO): NO